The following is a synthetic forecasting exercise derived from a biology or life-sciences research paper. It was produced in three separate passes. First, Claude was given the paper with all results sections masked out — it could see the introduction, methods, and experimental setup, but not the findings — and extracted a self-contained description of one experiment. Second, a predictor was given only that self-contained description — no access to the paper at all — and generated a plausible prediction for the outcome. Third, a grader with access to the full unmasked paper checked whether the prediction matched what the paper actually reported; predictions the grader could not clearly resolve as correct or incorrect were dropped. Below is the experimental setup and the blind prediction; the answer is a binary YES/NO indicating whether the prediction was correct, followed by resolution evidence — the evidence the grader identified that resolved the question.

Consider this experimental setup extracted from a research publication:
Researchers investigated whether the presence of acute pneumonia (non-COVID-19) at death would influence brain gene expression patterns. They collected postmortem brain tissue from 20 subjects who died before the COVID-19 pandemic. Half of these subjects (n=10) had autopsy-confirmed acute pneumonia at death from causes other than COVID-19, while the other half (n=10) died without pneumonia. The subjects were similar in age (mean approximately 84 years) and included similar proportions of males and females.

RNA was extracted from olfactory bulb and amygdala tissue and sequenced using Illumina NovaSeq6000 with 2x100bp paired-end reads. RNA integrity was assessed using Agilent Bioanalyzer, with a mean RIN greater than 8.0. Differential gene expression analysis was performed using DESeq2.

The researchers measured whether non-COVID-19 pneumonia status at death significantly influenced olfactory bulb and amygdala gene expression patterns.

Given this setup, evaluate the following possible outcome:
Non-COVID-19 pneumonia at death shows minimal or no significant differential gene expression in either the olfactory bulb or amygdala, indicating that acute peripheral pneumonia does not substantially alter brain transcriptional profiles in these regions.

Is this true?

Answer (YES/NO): YES